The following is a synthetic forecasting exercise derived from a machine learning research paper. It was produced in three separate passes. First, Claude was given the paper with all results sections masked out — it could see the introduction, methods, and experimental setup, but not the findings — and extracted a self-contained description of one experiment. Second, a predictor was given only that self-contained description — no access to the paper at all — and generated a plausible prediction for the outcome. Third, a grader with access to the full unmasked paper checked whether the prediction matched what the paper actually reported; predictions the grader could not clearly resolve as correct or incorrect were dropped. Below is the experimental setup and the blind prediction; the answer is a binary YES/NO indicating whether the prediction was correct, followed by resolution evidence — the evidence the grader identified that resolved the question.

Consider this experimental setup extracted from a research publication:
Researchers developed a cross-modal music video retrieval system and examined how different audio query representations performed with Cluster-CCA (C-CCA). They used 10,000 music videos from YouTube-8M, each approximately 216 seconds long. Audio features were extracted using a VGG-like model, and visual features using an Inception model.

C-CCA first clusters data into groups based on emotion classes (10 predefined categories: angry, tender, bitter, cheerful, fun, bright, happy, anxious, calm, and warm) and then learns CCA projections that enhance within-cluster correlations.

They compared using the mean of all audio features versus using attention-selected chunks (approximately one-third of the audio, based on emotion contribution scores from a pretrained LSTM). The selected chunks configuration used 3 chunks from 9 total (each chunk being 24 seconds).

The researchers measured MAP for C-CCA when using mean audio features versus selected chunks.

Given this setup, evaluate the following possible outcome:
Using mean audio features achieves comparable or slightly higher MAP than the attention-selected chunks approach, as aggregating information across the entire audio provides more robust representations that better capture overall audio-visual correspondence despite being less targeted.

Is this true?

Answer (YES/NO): YES